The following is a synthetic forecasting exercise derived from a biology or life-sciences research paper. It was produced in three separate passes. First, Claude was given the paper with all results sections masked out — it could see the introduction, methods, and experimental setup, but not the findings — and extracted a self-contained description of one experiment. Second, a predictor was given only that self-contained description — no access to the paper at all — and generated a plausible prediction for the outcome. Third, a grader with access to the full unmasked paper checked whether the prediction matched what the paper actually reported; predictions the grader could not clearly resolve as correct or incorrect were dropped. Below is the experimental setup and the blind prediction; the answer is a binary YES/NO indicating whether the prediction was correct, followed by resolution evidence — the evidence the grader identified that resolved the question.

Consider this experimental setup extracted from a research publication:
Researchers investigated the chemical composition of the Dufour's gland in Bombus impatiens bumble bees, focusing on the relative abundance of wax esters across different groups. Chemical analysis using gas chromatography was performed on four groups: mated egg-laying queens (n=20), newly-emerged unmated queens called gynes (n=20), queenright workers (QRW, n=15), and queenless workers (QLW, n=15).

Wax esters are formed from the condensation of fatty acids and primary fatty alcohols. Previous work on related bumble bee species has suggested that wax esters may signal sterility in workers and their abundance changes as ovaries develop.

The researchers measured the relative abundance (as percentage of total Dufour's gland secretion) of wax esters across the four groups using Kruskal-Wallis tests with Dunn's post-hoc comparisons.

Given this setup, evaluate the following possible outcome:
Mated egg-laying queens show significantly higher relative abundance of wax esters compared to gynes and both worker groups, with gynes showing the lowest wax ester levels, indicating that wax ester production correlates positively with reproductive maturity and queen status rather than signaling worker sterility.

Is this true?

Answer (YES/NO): NO